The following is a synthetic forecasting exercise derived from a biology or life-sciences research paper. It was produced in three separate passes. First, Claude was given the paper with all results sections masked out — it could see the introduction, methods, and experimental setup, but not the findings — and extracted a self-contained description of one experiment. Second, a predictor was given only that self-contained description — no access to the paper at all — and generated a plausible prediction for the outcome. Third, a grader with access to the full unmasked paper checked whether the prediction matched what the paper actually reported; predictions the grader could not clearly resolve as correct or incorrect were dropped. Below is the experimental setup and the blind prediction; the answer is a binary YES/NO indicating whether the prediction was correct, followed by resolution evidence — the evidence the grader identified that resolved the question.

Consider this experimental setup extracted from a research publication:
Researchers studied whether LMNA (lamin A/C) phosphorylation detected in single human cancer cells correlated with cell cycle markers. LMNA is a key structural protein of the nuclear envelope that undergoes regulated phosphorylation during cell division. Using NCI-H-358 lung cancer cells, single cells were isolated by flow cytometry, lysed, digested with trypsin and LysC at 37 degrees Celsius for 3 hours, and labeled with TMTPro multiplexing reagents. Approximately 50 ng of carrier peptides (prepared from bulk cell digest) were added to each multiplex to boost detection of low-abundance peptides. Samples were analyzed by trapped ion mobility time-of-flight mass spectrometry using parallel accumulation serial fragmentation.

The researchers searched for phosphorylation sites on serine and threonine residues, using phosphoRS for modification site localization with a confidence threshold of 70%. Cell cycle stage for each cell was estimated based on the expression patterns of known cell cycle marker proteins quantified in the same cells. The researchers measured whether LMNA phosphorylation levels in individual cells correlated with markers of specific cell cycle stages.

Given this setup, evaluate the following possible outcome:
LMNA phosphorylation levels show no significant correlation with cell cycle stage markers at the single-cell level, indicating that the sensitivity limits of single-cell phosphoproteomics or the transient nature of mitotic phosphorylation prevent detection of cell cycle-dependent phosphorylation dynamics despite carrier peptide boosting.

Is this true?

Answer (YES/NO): NO